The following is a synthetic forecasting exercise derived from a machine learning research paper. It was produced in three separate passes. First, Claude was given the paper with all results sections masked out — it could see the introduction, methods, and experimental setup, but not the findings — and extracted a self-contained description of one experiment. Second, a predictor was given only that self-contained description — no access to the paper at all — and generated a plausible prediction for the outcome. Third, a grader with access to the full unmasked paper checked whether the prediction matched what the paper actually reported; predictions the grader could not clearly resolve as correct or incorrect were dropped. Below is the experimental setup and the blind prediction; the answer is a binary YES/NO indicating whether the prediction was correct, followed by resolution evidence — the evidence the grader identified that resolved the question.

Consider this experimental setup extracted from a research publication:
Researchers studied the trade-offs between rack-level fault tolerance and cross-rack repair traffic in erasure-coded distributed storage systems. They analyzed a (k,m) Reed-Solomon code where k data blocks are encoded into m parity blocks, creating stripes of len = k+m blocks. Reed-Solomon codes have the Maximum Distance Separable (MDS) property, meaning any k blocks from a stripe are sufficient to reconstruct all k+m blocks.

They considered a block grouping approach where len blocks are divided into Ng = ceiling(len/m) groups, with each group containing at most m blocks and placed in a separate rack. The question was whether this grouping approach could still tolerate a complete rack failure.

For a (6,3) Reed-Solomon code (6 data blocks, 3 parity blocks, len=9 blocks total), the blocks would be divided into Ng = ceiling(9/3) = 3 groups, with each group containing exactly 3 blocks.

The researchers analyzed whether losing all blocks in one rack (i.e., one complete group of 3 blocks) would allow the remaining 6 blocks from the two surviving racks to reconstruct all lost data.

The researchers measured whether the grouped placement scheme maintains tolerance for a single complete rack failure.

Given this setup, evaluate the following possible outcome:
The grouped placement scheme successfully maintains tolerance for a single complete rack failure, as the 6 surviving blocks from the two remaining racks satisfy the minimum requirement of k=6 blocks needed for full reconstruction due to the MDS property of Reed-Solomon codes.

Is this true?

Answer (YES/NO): YES